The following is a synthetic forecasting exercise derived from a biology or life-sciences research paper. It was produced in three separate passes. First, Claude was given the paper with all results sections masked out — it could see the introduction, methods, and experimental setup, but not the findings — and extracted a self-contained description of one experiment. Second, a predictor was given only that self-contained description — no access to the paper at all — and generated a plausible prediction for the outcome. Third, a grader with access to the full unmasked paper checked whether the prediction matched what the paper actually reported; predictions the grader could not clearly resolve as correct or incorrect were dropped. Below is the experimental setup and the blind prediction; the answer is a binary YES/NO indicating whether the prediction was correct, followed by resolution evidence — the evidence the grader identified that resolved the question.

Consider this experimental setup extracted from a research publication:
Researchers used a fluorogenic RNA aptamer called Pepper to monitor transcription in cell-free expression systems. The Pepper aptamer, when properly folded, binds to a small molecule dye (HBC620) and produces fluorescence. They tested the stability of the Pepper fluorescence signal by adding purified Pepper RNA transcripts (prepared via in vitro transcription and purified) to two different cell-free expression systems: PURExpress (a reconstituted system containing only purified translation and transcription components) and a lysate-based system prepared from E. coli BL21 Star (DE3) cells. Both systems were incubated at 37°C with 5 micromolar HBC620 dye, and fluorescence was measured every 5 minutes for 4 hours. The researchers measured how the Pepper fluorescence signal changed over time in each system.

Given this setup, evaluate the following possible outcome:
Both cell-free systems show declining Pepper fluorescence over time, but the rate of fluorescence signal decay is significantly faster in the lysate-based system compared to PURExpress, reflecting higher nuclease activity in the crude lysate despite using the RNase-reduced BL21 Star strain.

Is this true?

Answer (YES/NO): NO